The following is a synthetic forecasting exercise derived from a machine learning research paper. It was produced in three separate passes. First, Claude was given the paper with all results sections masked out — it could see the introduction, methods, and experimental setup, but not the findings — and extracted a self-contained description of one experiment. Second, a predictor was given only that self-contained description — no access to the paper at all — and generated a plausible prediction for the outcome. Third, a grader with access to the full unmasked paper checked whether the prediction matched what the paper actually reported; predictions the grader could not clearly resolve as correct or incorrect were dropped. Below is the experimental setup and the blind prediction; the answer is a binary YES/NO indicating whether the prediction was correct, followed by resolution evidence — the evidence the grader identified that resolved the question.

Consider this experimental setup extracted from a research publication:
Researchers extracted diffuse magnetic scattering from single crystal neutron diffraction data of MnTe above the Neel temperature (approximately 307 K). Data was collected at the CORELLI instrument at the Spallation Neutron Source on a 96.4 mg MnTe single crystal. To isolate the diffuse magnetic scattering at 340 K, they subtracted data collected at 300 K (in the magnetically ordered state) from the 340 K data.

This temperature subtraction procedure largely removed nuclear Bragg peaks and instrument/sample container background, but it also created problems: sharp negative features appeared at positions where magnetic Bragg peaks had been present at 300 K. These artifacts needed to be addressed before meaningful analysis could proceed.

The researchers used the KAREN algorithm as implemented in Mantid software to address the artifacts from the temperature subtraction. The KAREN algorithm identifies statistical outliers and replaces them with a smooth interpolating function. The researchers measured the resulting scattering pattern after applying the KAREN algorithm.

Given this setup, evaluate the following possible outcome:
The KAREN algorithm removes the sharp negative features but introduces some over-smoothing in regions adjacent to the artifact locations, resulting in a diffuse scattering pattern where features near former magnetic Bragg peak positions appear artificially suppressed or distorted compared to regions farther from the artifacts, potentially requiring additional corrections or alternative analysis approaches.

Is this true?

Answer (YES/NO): NO